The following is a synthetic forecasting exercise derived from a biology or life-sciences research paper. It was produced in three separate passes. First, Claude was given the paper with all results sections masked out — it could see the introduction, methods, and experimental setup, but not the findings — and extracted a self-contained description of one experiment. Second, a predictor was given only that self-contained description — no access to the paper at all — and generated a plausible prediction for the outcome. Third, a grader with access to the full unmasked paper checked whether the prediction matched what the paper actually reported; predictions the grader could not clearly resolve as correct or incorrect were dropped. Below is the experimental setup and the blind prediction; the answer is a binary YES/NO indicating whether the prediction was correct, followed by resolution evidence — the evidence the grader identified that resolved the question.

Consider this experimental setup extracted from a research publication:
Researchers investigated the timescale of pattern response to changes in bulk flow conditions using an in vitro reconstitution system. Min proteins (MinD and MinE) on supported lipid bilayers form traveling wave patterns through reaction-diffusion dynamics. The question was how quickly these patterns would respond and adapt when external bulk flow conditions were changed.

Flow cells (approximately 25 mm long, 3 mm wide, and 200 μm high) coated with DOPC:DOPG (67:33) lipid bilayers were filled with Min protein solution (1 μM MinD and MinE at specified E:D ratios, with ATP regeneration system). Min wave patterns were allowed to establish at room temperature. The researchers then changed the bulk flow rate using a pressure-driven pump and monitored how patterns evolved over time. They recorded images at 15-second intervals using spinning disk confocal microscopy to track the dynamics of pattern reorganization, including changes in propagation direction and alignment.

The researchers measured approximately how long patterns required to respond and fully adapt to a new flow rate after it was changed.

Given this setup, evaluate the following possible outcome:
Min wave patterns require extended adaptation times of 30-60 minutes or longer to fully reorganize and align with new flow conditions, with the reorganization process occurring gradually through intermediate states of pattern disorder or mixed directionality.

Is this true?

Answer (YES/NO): NO